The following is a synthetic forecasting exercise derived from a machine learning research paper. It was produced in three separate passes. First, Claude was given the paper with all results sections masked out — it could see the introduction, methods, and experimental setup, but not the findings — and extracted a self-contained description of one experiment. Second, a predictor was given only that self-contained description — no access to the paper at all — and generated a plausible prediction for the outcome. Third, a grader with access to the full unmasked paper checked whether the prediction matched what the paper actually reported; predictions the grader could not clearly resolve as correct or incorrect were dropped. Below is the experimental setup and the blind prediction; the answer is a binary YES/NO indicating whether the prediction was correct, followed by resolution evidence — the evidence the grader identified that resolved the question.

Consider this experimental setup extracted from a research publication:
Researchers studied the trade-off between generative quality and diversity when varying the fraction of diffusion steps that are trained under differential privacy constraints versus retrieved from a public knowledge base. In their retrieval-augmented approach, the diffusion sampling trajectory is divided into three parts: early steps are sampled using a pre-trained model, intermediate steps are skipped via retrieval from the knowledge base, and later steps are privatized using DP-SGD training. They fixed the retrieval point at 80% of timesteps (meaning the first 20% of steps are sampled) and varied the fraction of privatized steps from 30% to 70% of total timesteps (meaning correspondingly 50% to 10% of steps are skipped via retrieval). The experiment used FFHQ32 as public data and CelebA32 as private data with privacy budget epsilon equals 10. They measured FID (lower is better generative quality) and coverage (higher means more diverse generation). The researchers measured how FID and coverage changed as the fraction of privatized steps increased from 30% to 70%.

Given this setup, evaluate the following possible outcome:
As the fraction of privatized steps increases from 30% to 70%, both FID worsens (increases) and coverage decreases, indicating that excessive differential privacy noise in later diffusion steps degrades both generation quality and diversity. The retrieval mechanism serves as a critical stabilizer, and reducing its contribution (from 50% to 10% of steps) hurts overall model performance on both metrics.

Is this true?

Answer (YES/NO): NO